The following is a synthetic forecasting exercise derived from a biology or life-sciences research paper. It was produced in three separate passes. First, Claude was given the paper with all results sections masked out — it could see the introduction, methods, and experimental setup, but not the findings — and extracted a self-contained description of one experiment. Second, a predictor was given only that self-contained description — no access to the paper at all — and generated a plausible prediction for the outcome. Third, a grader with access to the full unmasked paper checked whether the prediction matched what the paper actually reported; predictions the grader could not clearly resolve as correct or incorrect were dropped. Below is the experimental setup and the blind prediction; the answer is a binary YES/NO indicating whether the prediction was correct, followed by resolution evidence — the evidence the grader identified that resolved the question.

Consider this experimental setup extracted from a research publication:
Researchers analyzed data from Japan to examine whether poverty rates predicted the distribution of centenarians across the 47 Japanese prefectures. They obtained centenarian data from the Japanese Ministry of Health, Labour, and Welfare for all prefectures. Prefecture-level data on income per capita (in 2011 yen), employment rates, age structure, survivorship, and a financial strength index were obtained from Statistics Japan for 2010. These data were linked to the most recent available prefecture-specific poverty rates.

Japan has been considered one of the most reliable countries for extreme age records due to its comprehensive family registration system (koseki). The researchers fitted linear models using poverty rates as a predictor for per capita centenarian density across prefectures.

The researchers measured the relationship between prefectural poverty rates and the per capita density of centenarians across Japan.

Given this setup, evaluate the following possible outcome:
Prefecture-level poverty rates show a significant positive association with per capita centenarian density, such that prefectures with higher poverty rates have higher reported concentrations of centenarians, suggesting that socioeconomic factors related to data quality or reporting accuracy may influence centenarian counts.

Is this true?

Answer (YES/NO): YES